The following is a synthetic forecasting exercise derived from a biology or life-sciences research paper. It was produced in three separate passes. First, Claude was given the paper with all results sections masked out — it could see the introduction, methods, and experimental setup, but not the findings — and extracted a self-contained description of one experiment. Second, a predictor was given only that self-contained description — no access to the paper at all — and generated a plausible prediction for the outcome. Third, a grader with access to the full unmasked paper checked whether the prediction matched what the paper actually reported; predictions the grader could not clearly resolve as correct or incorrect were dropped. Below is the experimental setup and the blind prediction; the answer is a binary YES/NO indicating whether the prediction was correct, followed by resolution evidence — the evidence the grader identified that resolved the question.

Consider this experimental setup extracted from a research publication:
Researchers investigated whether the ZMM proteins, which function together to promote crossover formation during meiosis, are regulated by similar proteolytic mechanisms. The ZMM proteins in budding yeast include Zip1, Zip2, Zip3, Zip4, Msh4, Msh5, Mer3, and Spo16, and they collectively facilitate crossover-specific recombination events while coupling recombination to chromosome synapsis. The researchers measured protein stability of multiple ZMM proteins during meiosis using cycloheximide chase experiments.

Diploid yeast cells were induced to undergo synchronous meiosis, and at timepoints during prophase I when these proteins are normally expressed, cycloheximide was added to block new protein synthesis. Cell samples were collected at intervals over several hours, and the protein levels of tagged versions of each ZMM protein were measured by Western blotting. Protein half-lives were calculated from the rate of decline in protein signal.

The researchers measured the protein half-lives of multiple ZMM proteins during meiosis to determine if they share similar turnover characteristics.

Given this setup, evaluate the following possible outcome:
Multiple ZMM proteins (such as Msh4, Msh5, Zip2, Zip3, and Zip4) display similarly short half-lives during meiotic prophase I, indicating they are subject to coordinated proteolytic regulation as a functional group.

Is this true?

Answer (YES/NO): NO